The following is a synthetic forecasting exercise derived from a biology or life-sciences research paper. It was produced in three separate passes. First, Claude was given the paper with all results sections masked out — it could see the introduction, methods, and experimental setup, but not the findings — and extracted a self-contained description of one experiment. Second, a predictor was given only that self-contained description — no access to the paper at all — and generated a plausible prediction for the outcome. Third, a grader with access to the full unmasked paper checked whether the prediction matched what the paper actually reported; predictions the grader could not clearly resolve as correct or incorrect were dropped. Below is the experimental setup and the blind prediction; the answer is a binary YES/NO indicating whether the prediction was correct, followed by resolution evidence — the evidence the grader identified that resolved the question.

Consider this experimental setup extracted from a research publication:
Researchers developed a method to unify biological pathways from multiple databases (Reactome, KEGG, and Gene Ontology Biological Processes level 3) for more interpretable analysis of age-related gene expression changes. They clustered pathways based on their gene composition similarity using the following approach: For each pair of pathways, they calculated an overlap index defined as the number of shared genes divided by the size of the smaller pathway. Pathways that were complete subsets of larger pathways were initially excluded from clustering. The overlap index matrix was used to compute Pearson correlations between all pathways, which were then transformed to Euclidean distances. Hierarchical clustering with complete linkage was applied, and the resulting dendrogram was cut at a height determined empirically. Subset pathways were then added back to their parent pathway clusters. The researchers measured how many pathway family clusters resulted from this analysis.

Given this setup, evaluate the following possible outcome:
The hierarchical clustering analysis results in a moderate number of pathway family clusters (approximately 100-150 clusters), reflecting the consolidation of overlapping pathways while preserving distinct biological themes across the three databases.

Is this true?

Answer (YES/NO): NO